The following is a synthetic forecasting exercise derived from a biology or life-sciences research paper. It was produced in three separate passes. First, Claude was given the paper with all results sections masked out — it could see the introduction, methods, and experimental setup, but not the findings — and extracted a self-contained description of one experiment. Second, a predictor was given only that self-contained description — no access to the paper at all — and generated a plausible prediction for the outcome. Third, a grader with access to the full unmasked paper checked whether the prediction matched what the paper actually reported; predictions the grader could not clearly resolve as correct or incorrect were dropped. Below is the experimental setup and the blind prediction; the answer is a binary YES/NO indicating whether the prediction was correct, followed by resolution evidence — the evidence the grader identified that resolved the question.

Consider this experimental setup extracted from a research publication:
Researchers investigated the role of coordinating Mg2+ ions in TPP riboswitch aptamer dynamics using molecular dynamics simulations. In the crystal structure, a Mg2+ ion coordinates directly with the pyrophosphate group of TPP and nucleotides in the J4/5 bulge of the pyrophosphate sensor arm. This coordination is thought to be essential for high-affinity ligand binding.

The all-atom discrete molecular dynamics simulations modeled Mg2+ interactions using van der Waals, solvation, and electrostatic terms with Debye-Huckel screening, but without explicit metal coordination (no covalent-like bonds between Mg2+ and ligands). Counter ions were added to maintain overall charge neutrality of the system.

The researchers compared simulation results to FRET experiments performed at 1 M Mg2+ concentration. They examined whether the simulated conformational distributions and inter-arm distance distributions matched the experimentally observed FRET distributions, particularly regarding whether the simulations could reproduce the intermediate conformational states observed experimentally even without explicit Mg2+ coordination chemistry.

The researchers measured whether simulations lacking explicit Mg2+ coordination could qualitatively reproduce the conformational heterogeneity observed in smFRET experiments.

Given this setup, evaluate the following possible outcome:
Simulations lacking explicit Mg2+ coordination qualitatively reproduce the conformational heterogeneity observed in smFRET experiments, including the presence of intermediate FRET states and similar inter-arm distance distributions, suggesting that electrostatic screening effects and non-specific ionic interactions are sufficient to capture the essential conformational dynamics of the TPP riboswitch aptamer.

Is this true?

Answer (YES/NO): YES